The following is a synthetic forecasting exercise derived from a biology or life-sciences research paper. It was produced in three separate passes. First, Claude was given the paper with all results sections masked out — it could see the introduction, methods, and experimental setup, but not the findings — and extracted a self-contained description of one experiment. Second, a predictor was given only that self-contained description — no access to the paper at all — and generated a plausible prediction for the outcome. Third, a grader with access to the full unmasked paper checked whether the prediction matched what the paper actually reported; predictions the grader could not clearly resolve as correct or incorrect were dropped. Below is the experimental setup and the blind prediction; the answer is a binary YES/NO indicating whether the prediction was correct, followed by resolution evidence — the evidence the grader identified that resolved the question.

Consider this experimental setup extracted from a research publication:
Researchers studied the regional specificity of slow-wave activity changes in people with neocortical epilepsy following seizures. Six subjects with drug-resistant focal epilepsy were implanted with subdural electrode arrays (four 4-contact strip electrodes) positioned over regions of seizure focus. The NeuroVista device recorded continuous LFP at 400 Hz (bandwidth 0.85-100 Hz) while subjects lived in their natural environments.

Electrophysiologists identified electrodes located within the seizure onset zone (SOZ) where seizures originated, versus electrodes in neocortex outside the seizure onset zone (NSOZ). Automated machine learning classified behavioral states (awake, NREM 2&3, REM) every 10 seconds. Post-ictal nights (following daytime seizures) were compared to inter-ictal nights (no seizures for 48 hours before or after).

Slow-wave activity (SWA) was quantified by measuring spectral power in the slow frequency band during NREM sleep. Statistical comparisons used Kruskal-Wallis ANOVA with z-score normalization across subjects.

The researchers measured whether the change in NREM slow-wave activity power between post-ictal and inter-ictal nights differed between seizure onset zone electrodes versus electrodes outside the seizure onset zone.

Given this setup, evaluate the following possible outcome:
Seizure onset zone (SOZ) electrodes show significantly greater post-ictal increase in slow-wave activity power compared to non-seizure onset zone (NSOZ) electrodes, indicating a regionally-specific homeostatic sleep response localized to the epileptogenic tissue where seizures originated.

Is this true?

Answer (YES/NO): YES